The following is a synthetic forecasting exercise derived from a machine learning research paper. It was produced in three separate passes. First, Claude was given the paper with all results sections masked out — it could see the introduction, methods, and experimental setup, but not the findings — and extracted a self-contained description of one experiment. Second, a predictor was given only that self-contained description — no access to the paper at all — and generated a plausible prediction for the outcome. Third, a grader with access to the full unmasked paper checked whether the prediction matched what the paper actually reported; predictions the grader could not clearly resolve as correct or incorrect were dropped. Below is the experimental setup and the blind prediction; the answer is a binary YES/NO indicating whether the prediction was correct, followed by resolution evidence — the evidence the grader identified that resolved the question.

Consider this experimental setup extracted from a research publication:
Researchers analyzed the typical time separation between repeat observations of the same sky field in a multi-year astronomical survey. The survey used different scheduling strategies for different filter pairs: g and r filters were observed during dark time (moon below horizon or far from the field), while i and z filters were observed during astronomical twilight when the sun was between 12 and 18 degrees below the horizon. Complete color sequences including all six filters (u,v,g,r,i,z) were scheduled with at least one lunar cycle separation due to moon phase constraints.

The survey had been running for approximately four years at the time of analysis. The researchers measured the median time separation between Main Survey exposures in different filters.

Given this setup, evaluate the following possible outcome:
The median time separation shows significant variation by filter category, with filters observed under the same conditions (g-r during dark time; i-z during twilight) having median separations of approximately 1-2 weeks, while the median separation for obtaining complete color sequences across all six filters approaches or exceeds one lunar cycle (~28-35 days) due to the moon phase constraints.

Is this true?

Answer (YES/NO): NO